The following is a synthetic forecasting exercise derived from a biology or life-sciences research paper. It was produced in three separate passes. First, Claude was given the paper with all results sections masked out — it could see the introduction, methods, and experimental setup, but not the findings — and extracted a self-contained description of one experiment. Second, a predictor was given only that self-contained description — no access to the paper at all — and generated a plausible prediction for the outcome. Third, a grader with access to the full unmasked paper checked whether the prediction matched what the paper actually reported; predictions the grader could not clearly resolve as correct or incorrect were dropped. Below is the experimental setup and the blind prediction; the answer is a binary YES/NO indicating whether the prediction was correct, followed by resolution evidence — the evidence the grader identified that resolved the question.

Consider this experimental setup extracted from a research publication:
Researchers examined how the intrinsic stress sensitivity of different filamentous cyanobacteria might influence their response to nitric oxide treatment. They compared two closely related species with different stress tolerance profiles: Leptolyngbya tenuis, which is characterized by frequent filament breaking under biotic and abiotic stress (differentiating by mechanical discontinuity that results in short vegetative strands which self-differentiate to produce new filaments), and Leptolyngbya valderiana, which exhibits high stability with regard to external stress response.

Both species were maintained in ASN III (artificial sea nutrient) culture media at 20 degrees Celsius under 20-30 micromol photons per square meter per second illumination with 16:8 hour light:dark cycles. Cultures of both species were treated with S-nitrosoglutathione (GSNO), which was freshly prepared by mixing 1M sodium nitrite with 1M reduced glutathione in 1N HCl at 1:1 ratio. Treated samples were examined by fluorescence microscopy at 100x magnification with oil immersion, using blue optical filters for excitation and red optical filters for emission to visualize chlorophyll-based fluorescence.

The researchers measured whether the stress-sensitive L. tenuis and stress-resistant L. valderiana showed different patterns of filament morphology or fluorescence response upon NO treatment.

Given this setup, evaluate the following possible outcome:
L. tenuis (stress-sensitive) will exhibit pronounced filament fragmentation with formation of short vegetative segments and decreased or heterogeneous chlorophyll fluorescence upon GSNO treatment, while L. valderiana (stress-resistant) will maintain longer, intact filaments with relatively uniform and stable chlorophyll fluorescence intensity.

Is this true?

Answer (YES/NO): NO